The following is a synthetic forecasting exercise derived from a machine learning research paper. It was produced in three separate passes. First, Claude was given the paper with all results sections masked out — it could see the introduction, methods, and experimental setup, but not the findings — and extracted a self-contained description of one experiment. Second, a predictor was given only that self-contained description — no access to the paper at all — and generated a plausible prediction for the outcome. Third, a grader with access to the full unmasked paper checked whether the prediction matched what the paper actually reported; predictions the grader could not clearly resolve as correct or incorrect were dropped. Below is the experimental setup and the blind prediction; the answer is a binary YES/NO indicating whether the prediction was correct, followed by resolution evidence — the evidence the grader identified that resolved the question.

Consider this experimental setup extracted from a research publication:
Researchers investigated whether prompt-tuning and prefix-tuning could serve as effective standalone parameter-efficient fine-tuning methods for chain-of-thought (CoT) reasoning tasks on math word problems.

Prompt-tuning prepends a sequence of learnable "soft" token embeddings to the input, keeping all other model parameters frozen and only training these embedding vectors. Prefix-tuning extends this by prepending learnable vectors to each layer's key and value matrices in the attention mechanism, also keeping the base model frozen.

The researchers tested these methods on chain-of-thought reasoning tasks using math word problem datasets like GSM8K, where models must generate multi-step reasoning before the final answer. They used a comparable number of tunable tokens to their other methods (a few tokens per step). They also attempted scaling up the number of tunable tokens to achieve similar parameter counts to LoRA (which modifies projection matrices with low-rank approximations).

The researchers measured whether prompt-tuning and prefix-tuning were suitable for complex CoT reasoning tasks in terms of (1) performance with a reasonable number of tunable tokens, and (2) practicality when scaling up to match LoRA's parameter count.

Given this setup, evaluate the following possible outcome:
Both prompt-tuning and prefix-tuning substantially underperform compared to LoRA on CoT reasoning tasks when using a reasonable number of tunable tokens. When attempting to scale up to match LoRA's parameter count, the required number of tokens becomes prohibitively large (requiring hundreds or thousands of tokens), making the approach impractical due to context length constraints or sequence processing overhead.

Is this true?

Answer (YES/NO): YES